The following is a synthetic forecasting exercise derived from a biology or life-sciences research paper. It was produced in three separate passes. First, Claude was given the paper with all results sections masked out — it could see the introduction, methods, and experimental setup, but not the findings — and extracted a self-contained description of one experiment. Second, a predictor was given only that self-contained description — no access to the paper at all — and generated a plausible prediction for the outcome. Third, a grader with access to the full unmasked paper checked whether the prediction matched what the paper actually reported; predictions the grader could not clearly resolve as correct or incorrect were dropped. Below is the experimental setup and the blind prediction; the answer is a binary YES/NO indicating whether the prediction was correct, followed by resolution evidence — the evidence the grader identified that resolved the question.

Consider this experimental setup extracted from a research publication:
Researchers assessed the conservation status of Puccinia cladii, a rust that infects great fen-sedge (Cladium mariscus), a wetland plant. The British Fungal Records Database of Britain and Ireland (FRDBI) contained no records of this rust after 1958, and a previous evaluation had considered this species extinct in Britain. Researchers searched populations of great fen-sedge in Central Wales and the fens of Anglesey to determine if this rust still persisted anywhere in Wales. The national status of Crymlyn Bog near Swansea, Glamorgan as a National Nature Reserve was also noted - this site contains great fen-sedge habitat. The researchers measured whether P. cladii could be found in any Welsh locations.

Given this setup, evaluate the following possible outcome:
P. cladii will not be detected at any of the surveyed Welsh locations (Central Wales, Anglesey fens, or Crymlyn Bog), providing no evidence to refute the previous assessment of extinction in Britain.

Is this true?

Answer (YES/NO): NO